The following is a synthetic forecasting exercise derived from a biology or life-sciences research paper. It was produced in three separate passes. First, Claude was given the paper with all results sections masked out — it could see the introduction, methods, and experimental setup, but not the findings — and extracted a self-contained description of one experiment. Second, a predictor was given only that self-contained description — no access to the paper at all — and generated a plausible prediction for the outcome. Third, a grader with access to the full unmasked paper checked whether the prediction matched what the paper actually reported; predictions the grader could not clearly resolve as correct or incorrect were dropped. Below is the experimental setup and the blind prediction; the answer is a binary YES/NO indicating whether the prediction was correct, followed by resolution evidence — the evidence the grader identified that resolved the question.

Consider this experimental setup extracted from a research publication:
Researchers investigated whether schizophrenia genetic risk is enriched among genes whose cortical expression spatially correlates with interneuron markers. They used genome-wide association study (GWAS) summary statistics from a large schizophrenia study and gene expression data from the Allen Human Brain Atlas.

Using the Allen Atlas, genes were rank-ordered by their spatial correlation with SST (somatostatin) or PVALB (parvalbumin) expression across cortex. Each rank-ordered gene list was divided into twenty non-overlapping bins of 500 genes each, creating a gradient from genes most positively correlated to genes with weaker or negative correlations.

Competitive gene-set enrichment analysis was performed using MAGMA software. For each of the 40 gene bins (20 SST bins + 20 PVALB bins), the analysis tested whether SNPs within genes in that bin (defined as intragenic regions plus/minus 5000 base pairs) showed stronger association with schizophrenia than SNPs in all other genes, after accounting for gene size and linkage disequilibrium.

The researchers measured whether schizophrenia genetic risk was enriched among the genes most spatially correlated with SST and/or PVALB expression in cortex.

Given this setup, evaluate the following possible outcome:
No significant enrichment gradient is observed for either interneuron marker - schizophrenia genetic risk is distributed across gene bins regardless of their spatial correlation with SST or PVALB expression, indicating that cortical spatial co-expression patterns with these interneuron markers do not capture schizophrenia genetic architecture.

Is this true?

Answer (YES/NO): NO